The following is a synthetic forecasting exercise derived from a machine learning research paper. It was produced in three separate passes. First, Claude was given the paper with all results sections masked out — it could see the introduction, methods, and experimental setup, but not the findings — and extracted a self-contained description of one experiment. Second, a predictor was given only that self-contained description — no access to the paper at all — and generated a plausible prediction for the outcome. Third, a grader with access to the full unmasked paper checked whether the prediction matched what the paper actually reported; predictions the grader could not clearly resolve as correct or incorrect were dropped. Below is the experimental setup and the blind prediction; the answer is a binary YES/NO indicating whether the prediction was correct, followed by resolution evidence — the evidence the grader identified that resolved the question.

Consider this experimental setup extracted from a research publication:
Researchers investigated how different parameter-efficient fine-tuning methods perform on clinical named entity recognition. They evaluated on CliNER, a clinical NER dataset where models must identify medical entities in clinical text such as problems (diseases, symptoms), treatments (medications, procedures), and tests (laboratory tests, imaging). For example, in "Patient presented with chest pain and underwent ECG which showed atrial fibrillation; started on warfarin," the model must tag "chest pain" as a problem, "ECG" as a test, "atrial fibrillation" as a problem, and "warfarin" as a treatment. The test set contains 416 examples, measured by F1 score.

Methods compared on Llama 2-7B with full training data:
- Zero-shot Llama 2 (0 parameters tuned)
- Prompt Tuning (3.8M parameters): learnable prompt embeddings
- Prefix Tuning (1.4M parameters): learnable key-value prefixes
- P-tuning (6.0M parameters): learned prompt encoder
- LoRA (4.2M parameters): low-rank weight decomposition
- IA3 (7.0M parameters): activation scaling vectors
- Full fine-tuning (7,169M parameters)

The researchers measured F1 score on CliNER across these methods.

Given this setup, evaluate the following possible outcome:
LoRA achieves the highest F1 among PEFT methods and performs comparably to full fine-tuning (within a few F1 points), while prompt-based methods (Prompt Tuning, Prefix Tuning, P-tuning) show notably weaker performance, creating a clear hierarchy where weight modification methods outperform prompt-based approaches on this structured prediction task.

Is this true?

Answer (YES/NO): NO